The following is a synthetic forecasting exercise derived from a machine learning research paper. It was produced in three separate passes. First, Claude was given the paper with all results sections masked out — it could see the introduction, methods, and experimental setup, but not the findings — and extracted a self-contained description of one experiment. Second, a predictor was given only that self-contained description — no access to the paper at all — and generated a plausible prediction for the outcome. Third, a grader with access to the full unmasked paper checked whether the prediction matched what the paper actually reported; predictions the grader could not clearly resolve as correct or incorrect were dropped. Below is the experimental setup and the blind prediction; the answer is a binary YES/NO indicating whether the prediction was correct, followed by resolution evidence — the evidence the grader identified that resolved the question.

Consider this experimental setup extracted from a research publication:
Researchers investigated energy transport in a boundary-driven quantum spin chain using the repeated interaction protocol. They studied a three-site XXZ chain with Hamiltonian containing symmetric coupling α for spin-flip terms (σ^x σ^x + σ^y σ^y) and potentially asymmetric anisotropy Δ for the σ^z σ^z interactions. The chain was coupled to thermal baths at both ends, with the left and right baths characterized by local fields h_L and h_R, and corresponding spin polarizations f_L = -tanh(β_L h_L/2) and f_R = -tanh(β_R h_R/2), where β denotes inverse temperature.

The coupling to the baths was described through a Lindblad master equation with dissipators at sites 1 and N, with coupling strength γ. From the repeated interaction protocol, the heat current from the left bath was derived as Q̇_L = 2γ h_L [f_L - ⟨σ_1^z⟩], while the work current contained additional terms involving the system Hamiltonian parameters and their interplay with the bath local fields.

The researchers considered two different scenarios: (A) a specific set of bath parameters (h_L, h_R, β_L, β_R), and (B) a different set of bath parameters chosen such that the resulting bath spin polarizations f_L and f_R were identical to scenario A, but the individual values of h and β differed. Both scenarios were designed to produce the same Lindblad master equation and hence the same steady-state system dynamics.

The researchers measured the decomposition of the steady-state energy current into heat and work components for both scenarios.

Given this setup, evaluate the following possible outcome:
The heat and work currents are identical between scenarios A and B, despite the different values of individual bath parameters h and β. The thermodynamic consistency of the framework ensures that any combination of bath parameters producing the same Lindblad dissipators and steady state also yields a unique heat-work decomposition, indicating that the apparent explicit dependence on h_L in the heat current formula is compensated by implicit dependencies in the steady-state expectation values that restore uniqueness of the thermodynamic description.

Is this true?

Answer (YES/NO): NO